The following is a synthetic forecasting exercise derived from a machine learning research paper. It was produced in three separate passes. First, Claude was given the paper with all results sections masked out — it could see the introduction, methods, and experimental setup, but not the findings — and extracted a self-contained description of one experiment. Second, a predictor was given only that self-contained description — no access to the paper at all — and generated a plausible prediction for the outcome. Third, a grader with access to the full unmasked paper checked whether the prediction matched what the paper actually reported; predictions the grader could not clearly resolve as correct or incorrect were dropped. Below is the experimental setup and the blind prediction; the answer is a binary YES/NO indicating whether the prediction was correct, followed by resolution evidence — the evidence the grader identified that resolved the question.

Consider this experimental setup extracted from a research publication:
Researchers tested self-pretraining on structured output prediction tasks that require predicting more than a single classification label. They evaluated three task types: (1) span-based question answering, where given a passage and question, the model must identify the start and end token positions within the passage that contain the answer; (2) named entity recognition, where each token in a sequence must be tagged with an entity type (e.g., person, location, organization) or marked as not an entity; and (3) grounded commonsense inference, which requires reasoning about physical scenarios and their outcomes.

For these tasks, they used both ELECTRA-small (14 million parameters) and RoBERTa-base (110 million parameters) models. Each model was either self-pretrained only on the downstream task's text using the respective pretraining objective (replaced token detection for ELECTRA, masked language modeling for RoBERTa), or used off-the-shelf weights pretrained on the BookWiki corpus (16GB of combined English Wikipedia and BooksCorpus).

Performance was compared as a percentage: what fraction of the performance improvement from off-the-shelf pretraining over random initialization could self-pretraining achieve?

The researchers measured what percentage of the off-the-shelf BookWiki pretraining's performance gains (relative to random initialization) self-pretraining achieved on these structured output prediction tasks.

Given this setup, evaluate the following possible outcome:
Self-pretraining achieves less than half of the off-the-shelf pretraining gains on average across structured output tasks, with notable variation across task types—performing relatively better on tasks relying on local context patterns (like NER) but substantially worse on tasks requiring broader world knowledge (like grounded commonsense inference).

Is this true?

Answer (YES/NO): NO